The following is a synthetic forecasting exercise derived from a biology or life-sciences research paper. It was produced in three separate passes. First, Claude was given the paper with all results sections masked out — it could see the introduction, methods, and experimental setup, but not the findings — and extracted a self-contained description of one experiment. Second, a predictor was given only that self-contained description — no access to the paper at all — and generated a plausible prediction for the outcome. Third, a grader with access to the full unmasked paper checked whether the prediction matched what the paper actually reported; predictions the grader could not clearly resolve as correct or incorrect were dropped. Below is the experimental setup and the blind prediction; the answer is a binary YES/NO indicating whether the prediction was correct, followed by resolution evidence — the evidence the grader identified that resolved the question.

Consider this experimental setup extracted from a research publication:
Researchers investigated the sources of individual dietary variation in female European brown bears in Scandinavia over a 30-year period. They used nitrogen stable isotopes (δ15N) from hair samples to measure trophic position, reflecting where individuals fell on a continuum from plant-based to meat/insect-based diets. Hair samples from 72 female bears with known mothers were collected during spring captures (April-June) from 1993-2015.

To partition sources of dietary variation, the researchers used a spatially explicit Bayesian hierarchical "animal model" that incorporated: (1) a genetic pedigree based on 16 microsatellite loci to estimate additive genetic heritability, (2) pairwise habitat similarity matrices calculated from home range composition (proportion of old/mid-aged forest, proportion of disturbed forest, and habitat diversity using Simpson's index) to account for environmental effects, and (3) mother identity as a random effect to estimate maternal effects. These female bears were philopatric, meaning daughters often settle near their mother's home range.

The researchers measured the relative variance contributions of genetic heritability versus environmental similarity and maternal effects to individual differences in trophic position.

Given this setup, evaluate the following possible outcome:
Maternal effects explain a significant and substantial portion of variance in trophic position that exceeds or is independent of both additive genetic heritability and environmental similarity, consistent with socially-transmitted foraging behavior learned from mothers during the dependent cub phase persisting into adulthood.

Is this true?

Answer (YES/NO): NO